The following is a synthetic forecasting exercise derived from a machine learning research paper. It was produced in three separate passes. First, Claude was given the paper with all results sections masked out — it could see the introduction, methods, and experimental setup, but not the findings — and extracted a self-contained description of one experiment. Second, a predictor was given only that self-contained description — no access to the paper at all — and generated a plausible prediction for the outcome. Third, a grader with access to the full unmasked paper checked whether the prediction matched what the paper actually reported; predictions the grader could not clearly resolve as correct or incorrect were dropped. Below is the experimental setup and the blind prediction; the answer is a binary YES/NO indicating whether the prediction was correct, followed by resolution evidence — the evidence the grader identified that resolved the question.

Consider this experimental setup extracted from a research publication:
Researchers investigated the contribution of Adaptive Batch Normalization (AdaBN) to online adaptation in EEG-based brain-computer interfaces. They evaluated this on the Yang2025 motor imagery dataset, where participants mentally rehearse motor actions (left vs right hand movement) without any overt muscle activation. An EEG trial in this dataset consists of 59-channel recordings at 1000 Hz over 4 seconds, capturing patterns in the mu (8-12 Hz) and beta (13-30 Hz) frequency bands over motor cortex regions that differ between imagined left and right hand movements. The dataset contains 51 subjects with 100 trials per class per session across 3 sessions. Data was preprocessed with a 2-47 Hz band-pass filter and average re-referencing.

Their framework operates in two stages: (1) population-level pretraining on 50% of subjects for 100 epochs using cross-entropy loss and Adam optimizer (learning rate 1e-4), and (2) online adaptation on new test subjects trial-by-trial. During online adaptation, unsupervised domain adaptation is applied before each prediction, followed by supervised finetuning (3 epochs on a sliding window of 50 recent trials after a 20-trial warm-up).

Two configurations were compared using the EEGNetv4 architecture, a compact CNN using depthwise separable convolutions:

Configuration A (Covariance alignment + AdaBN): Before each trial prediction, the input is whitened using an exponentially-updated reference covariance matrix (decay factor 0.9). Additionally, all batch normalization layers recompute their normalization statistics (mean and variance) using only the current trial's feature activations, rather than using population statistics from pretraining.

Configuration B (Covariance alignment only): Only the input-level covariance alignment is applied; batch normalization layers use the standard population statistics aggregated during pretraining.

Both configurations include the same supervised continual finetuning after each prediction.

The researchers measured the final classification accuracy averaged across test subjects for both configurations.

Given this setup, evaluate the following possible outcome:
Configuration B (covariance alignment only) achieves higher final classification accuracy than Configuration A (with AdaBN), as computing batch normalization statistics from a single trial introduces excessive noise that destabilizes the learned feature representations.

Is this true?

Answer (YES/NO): NO